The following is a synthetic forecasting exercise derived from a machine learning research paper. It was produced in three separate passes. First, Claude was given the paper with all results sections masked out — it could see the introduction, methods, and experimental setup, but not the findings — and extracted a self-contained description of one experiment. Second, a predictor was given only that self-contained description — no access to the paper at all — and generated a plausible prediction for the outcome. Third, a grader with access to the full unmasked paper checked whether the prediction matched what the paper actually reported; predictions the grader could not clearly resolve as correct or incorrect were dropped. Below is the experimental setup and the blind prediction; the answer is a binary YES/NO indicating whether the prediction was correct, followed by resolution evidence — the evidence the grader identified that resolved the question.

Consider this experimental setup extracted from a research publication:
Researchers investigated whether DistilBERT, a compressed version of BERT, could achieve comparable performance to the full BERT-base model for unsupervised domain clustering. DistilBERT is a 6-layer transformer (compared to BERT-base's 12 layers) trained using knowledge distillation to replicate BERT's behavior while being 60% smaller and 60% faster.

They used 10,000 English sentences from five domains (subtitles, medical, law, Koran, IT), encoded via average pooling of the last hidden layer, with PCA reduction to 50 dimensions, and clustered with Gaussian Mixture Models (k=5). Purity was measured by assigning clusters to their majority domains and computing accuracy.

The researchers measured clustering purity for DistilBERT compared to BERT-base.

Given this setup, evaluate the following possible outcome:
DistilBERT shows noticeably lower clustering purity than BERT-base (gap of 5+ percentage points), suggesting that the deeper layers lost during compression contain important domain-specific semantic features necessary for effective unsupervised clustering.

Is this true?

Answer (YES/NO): NO